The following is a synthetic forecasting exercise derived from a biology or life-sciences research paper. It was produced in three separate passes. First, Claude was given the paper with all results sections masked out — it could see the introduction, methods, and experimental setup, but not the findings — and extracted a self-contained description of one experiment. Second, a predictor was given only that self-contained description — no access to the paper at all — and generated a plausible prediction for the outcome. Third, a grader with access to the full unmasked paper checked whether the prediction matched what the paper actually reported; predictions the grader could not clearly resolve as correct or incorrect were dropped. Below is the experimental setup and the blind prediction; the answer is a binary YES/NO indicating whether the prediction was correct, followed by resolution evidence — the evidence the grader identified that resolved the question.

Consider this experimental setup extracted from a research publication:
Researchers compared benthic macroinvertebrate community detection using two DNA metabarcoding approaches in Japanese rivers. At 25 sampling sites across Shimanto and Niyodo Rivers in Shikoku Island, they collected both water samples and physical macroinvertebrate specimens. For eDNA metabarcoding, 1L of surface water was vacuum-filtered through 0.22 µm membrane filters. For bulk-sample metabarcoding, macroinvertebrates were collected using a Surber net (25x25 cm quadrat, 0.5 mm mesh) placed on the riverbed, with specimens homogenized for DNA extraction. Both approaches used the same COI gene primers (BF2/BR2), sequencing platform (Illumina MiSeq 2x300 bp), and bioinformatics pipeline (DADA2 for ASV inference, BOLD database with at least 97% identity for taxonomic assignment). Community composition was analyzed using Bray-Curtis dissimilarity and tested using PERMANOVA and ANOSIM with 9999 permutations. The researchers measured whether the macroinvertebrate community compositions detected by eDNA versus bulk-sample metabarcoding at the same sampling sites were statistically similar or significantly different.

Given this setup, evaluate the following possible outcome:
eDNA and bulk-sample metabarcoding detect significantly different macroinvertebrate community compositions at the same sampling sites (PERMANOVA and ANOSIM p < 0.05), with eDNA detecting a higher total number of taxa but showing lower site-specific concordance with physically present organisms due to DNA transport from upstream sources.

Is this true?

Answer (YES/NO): NO